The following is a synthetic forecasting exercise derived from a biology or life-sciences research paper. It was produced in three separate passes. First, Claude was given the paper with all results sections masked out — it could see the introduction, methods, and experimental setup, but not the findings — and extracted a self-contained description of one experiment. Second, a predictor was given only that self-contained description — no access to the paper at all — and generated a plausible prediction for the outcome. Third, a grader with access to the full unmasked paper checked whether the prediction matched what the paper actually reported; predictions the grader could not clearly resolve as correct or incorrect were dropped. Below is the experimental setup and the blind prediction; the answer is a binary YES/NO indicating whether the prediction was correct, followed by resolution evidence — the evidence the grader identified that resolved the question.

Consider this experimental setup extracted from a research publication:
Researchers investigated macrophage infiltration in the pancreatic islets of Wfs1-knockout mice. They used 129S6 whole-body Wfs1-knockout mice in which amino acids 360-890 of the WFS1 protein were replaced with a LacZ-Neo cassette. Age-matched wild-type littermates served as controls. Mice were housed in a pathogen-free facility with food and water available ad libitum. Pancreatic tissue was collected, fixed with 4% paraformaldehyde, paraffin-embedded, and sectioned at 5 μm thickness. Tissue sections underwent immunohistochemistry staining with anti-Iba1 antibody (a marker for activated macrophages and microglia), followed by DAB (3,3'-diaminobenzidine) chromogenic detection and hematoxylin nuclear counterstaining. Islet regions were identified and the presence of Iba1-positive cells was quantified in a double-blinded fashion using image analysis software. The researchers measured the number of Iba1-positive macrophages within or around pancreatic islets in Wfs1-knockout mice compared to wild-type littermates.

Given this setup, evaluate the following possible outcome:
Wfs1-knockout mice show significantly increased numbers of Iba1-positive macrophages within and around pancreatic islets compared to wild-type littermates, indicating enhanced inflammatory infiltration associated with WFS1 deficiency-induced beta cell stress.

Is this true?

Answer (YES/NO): NO